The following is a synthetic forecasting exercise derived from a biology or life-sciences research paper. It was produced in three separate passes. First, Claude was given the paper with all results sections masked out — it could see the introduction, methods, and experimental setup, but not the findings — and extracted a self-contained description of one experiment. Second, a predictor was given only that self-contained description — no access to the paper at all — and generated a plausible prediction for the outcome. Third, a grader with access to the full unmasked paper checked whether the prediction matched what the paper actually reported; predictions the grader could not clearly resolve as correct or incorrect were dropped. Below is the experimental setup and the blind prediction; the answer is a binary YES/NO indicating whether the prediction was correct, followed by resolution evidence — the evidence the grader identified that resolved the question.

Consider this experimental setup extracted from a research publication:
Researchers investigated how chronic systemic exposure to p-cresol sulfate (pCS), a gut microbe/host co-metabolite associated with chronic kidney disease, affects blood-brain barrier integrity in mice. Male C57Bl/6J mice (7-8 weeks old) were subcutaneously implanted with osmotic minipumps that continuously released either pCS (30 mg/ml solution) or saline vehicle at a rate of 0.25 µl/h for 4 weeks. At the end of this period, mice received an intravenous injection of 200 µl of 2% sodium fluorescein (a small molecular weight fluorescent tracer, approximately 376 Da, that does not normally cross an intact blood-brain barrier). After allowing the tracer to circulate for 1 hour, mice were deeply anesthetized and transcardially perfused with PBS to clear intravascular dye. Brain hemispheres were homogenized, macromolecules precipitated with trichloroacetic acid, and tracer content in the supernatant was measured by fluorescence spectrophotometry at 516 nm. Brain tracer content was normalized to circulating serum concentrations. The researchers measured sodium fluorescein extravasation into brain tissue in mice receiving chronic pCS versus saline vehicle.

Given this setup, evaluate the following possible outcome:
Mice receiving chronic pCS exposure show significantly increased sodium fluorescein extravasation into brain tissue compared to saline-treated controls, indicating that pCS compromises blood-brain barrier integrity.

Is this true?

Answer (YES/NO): YES